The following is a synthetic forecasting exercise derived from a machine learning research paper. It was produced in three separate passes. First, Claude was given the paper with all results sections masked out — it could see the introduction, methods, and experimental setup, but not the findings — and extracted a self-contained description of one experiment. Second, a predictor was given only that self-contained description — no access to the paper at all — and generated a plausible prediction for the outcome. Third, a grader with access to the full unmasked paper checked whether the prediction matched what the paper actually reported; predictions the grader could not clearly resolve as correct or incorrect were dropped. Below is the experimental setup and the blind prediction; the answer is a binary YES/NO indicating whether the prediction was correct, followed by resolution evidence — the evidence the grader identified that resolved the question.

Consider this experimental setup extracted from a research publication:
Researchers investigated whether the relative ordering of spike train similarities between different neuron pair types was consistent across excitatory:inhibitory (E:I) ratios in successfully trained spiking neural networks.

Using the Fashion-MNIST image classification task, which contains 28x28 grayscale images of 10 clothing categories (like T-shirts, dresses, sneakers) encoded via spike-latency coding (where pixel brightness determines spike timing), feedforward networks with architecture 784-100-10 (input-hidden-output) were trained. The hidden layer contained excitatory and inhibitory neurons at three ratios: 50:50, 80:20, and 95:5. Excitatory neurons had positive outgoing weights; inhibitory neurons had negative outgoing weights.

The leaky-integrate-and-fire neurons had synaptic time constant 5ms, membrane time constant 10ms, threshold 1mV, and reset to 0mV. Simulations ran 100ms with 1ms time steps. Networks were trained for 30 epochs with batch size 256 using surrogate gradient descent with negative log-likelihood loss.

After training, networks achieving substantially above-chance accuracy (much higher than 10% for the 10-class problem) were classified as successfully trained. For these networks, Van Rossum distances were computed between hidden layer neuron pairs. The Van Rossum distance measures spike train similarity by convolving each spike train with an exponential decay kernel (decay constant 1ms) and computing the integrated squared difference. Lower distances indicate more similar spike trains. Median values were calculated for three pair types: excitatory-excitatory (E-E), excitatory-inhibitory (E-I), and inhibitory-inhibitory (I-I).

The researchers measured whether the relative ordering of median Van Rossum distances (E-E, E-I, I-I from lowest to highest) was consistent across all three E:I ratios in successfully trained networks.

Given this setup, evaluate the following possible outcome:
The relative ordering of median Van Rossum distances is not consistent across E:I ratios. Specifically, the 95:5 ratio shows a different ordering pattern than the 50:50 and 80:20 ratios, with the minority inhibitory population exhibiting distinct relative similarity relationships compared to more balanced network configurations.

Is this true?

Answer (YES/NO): NO